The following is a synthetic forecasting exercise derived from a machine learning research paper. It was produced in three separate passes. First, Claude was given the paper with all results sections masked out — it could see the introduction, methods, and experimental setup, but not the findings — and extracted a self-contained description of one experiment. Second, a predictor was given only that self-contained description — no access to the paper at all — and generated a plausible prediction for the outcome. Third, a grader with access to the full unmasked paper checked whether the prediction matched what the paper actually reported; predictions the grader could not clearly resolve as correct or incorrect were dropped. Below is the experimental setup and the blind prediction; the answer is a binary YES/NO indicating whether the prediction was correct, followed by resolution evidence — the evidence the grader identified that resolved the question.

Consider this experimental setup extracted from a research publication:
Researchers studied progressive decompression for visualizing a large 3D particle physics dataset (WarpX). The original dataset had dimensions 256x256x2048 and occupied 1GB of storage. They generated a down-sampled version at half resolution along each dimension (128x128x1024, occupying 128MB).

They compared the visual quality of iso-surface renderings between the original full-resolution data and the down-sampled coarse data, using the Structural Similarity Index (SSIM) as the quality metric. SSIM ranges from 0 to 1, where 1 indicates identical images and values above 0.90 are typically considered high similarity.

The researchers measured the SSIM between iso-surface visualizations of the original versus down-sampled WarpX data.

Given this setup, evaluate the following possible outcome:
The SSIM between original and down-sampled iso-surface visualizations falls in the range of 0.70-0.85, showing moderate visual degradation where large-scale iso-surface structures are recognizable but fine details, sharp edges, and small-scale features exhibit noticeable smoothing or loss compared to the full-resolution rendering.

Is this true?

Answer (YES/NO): NO